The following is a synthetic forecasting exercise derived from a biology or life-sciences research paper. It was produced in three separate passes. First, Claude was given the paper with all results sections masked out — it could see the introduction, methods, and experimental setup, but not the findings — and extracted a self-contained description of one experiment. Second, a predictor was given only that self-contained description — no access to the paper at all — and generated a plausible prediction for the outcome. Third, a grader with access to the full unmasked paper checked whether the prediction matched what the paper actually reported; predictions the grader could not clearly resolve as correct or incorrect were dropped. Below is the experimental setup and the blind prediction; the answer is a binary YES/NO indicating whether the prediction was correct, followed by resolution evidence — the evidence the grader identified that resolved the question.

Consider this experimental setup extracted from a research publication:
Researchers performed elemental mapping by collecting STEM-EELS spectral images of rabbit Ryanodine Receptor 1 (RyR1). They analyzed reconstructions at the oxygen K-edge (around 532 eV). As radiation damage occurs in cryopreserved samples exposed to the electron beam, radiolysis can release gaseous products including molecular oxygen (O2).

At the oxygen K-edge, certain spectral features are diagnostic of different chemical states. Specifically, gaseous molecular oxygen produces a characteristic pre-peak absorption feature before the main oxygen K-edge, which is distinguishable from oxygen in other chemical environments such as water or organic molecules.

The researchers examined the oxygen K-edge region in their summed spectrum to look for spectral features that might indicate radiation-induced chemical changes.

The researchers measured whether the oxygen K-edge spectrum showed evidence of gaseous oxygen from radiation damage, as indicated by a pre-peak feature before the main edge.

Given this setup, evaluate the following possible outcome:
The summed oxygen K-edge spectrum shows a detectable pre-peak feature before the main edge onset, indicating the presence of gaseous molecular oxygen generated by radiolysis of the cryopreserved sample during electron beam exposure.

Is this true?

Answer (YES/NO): YES